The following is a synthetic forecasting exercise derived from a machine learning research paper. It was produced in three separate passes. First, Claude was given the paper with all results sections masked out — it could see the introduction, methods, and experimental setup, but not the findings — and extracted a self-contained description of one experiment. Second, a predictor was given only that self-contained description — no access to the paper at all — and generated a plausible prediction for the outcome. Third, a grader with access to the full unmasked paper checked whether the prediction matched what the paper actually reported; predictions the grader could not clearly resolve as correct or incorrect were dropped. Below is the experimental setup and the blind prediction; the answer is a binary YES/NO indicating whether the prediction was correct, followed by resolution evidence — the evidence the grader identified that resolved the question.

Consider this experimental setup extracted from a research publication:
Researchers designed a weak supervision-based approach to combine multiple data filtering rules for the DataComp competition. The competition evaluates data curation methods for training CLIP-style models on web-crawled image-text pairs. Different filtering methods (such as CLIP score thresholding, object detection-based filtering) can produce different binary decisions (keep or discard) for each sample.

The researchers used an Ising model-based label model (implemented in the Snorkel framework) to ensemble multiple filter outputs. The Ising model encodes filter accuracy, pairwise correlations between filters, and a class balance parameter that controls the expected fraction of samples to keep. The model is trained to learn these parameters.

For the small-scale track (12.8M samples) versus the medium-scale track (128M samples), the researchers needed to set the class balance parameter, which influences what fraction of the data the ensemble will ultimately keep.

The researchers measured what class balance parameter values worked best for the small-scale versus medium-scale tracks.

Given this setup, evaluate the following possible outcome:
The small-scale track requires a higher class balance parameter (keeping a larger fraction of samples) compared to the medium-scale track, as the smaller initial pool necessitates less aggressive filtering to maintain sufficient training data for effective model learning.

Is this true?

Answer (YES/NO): YES